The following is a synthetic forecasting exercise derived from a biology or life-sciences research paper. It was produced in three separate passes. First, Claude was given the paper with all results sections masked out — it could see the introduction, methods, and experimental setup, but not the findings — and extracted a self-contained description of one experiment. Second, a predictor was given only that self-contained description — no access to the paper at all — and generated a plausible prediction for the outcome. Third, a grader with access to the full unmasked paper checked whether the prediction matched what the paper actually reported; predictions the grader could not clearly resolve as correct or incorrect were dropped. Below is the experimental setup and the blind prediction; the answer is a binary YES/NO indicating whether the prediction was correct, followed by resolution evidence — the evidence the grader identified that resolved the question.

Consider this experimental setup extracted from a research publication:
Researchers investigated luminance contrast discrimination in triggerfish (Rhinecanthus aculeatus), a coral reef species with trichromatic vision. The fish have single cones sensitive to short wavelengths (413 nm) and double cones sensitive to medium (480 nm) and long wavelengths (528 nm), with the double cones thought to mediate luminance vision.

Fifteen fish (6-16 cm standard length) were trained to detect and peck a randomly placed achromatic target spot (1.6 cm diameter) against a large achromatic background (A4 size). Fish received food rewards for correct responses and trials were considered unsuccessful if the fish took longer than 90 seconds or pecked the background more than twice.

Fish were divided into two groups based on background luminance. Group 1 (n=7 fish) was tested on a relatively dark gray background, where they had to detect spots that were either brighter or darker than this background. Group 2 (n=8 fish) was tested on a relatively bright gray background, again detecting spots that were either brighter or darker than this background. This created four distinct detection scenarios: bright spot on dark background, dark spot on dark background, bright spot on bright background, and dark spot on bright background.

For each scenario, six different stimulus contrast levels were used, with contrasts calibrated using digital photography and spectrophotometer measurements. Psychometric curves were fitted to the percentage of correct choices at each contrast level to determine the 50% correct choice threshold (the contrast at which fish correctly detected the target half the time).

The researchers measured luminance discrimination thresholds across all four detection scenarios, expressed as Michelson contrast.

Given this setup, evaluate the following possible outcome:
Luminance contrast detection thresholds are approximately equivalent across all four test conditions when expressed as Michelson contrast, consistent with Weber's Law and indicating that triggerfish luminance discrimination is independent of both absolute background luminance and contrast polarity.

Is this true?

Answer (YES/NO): NO